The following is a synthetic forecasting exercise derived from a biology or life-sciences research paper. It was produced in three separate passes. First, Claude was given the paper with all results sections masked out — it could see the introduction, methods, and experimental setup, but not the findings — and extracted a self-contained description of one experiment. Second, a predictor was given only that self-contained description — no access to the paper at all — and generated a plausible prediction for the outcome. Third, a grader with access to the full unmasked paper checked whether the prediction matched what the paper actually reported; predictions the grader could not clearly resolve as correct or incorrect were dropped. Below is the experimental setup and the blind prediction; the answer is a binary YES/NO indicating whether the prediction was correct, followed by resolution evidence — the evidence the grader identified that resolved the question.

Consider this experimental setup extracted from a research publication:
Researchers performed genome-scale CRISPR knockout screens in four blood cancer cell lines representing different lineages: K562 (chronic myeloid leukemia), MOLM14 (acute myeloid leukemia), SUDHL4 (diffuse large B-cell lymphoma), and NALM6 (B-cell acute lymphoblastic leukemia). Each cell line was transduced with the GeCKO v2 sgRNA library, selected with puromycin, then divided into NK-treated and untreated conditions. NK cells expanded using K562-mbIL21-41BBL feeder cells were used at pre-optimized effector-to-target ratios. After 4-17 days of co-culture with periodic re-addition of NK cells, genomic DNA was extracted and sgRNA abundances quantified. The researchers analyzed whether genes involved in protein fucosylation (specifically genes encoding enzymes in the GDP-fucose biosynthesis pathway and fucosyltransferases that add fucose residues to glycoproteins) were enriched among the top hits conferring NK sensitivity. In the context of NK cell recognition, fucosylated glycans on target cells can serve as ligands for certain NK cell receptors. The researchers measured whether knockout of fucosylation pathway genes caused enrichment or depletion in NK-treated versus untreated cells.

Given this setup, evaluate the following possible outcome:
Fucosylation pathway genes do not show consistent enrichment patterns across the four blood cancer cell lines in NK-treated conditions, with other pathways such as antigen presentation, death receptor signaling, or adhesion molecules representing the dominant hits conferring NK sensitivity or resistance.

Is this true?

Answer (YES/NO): YES